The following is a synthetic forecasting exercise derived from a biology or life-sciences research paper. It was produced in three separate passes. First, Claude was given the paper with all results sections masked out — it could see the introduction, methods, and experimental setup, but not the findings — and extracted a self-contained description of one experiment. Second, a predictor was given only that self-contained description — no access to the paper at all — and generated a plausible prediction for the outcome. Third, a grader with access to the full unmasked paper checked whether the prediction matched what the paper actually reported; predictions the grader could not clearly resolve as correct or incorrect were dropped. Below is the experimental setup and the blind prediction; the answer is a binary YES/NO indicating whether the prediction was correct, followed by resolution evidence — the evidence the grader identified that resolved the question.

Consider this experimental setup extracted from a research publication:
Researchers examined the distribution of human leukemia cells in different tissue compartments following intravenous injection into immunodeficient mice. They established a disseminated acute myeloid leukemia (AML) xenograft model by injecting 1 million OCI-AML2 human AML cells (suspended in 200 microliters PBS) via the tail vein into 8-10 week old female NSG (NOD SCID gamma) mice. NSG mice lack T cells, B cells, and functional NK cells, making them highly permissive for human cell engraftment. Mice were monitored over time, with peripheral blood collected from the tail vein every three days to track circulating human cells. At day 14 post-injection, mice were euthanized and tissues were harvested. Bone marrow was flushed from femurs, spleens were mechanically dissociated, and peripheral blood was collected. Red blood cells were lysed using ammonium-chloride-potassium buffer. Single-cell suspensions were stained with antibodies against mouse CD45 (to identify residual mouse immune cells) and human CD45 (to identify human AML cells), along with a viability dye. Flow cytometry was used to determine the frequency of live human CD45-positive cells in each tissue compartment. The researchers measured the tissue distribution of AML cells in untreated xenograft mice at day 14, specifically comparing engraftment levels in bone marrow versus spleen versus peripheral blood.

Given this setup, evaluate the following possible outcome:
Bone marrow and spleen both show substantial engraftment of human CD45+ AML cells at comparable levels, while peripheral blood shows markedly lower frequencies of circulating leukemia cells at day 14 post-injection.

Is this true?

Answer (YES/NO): NO